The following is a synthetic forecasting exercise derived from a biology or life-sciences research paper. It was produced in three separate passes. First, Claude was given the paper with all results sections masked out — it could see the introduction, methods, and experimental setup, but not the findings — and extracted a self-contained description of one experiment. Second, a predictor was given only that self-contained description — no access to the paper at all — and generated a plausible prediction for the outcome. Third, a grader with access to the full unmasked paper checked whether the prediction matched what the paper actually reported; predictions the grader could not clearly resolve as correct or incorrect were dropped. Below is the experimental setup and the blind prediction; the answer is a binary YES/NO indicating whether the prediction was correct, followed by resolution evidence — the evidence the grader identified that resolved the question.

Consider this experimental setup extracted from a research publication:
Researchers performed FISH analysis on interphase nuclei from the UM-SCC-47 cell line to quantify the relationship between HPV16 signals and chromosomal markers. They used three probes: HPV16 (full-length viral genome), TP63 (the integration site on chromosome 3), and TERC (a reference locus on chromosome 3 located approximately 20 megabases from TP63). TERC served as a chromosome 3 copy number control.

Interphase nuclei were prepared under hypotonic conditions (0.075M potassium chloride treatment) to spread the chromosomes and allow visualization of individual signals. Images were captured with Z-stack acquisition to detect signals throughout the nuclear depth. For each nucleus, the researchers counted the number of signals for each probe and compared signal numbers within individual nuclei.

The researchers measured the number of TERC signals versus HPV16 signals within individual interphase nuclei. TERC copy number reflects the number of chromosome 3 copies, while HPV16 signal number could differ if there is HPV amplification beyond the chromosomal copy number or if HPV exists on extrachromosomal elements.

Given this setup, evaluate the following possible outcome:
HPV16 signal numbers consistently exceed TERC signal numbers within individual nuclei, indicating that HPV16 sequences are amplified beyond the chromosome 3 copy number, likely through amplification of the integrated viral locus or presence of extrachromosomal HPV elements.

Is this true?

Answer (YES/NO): NO